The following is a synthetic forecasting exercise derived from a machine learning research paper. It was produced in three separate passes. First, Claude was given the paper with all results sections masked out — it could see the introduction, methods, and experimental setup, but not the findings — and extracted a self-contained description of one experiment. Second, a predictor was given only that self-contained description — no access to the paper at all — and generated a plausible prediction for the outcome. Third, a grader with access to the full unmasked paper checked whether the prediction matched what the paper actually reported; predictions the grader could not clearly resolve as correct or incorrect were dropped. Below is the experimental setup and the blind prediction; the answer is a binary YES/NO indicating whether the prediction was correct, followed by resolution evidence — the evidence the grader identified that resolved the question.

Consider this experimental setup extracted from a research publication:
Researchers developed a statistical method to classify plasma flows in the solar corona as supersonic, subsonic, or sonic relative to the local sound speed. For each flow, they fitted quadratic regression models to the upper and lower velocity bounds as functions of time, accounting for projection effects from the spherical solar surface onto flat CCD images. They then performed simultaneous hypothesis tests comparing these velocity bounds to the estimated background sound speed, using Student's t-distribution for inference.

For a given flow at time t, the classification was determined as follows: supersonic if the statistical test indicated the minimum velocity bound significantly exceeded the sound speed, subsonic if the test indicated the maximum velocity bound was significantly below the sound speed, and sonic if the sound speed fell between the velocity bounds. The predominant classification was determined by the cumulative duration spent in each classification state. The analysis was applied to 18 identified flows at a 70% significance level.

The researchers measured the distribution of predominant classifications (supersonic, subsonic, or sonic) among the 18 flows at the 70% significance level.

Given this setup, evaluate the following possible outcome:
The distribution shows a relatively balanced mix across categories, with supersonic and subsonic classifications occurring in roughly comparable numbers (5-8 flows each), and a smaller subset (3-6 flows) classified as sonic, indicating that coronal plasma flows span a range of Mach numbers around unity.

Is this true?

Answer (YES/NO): NO